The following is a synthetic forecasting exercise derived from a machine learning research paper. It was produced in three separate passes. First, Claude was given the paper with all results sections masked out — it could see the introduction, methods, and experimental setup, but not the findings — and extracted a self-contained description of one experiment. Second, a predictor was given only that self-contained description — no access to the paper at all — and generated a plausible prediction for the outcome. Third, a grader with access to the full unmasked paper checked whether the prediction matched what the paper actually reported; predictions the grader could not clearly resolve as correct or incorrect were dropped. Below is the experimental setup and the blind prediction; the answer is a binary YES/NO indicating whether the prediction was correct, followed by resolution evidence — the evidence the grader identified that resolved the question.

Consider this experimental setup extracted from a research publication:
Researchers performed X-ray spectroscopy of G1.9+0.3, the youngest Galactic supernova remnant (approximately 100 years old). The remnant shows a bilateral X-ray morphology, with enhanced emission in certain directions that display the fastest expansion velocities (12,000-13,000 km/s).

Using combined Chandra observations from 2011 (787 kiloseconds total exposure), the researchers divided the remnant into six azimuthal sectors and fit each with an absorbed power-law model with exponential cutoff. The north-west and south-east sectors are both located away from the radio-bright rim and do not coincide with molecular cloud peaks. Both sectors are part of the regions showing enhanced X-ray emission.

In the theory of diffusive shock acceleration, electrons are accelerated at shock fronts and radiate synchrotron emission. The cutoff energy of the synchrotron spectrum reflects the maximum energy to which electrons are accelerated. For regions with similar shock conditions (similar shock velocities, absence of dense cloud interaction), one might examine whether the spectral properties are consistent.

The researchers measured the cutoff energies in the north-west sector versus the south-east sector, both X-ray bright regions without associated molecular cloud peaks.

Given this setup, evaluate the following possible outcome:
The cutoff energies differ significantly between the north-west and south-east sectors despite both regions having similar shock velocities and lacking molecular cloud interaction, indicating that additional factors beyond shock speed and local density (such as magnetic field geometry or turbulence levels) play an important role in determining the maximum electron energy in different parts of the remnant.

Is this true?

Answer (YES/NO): NO